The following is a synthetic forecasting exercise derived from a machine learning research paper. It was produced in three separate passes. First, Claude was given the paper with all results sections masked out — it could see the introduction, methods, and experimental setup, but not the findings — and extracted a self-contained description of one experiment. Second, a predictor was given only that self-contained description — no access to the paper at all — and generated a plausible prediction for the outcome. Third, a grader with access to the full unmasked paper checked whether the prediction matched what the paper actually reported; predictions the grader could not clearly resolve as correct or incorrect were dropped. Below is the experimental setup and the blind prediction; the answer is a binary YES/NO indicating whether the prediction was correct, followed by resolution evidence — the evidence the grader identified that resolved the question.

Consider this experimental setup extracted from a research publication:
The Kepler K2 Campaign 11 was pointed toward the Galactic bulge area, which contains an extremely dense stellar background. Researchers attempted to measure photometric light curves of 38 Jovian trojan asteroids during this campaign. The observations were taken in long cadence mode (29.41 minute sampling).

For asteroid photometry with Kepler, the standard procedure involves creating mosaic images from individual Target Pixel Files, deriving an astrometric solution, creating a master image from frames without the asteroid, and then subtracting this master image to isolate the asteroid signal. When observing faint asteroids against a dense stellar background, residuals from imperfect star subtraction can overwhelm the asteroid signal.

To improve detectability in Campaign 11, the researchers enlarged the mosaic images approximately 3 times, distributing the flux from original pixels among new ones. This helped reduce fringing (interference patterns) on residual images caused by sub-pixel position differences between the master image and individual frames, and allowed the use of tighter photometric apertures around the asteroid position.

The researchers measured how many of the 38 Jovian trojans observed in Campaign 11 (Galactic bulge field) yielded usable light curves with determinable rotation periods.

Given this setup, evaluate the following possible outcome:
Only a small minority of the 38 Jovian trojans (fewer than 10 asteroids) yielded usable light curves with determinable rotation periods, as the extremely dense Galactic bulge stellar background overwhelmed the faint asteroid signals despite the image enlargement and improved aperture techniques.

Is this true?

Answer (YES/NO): NO